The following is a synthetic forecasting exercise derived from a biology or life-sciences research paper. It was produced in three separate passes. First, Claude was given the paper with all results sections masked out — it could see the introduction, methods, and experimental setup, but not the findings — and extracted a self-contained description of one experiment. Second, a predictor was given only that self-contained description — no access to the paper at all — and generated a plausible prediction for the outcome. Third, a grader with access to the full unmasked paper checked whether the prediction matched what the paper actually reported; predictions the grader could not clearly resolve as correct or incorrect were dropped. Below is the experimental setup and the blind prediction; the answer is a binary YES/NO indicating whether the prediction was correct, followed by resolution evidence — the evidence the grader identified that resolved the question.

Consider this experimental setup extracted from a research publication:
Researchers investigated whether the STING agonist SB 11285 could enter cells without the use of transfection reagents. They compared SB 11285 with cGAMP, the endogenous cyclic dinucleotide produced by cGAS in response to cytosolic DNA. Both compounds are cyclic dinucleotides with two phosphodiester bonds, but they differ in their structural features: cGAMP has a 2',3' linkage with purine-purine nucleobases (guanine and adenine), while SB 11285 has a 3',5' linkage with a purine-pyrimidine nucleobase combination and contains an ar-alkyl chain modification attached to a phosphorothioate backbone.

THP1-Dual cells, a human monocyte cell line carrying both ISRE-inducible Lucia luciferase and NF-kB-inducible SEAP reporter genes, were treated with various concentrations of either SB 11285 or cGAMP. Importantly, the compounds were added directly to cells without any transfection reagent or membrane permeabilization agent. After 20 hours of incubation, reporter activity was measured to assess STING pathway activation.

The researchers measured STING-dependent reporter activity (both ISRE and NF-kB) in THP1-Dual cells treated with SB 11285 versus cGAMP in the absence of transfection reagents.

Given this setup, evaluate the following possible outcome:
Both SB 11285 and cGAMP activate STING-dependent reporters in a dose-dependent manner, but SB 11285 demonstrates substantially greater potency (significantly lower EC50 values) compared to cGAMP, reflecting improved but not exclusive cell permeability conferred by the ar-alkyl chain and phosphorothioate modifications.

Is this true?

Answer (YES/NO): NO